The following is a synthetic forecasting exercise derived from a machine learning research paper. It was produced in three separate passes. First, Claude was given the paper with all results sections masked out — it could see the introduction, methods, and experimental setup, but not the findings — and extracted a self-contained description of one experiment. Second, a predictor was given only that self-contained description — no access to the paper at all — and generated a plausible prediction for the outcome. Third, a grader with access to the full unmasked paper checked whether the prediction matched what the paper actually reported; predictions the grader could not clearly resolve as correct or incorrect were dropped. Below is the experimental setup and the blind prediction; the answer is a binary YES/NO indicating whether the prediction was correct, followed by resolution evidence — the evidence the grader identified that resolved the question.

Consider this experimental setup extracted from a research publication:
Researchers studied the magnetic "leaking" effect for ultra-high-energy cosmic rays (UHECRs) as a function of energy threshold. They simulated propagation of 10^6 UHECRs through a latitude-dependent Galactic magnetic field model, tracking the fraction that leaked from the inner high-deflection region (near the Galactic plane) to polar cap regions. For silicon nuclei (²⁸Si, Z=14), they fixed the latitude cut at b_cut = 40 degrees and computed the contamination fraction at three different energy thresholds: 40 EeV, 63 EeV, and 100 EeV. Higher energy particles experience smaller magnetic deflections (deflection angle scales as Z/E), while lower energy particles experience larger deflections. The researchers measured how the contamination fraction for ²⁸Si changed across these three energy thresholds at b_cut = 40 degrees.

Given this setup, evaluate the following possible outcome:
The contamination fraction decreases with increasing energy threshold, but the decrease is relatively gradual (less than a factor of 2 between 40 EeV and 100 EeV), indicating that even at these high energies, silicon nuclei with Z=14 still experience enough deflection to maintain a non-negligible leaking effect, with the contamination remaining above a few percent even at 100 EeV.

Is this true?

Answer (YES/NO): NO